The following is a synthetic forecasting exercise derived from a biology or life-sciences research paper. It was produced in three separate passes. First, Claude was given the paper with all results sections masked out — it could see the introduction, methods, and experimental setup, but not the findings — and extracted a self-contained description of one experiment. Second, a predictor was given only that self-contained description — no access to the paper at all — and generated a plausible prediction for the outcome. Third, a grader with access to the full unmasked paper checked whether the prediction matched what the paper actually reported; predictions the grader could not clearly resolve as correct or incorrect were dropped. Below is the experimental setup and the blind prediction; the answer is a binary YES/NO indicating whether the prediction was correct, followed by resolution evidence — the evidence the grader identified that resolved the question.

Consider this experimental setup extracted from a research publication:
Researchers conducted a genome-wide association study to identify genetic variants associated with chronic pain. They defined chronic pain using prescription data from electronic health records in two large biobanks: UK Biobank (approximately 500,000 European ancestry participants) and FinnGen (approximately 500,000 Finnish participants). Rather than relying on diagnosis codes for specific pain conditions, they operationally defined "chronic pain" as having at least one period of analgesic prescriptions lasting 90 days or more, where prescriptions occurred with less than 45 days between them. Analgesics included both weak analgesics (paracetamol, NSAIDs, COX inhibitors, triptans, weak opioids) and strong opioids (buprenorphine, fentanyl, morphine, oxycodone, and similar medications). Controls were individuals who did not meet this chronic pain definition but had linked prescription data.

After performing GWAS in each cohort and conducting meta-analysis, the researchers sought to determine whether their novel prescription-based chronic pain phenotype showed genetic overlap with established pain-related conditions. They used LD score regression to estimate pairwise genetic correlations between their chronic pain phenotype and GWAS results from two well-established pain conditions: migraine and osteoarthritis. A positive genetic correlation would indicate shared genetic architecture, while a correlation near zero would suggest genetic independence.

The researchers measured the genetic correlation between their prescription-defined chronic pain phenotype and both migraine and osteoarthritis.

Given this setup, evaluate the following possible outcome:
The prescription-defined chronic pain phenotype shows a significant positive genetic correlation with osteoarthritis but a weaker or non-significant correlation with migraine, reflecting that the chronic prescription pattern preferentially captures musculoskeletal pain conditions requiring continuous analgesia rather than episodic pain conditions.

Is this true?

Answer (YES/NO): NO